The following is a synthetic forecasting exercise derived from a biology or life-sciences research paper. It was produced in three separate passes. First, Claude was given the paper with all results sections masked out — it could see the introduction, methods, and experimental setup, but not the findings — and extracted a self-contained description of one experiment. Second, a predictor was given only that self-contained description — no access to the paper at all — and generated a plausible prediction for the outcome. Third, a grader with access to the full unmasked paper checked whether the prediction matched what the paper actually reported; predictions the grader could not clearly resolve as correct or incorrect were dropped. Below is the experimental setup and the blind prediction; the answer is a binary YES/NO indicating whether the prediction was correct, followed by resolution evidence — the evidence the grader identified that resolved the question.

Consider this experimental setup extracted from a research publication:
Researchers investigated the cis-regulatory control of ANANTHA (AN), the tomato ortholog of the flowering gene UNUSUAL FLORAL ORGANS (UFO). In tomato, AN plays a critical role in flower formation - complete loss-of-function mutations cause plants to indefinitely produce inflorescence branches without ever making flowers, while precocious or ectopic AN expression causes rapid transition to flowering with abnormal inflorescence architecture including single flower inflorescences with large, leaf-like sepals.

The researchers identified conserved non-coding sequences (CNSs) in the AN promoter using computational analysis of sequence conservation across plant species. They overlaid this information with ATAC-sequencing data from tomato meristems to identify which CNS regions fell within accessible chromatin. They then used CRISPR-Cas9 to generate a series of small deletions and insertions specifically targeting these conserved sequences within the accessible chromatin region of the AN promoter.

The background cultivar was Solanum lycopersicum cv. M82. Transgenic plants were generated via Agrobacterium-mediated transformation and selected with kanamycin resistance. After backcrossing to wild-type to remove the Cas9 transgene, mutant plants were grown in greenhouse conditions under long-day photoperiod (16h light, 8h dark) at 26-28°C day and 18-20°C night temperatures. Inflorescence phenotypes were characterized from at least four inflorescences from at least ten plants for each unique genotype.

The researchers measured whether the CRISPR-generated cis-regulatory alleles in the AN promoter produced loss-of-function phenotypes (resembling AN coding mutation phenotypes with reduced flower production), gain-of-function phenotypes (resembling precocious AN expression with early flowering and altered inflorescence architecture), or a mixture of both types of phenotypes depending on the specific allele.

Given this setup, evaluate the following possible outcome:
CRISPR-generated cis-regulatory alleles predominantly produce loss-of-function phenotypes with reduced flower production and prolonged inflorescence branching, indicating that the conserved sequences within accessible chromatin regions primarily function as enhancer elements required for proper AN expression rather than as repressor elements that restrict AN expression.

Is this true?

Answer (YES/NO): NO